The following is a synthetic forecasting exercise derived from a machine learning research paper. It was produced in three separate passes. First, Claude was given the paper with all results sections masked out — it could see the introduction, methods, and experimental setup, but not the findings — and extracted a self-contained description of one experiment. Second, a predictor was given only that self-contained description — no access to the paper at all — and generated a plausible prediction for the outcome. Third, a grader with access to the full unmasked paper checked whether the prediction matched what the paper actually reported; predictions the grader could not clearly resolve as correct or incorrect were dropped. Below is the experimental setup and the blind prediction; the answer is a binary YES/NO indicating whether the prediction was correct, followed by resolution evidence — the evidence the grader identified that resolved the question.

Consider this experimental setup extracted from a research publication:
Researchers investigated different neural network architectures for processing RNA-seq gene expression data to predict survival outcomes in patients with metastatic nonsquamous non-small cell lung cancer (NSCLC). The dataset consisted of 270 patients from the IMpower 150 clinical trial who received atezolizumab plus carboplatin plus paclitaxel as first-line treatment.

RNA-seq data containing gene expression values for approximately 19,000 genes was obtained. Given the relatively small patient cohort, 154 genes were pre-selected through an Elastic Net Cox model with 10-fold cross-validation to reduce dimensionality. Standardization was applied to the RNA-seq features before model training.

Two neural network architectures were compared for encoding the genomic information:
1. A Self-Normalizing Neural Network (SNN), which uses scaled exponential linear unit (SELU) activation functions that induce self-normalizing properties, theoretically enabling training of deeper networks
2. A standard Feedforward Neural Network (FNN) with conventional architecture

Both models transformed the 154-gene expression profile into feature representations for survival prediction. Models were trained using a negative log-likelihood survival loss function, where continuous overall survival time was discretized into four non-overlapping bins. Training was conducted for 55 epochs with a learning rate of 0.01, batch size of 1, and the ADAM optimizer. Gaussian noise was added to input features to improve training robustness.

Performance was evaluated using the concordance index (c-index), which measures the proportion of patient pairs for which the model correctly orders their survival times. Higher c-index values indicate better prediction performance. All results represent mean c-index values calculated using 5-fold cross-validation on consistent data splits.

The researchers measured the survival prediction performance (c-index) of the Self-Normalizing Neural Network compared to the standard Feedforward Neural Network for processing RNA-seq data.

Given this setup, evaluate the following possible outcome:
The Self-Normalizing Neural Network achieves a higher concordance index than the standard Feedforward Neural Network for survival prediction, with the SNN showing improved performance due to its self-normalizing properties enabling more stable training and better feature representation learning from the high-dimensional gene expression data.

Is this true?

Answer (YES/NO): NO